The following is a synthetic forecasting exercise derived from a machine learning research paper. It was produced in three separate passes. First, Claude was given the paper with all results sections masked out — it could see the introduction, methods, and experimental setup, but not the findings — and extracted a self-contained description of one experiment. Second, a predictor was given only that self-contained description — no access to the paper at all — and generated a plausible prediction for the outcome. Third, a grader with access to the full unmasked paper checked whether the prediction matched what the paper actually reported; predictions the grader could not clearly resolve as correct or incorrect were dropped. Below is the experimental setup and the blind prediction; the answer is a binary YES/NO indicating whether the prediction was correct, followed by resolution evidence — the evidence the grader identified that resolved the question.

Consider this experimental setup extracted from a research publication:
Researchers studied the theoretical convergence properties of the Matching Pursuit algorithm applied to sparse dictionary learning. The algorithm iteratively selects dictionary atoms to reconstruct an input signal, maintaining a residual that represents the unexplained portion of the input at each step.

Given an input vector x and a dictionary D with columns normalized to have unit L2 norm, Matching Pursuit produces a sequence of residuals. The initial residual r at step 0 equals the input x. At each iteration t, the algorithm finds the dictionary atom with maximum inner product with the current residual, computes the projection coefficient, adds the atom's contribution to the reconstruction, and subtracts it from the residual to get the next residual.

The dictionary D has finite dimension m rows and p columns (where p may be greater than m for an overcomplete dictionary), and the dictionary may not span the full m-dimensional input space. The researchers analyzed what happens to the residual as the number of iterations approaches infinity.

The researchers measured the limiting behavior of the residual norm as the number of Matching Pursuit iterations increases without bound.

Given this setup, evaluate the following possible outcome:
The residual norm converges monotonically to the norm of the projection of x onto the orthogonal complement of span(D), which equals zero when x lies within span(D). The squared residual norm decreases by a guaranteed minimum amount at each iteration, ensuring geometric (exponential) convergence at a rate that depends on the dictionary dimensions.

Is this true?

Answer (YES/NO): NO